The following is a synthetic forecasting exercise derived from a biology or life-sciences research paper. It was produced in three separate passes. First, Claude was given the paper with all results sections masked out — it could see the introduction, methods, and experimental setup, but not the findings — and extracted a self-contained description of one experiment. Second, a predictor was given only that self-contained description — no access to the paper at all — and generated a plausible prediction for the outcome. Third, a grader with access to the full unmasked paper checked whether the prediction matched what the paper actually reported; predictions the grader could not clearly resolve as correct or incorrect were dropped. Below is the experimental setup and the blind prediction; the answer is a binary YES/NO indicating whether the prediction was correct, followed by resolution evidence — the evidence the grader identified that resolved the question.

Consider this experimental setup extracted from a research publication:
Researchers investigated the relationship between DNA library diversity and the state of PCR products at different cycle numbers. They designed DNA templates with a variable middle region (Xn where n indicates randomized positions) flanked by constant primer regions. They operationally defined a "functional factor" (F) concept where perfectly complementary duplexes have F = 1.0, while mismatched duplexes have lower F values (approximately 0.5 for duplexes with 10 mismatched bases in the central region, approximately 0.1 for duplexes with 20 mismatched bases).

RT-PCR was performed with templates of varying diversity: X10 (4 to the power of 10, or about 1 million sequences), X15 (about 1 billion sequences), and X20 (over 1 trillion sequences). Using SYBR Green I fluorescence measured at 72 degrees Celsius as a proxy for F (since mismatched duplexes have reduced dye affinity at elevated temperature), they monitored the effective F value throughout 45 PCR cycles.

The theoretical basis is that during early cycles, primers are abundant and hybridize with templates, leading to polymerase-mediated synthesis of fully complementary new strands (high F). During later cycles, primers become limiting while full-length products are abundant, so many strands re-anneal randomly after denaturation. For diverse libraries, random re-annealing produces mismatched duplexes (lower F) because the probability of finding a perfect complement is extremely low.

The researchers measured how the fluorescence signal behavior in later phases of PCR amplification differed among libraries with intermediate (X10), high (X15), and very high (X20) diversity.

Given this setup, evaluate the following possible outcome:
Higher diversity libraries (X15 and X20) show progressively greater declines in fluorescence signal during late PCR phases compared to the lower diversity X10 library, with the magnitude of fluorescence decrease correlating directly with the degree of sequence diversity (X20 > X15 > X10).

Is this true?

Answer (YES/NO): NO